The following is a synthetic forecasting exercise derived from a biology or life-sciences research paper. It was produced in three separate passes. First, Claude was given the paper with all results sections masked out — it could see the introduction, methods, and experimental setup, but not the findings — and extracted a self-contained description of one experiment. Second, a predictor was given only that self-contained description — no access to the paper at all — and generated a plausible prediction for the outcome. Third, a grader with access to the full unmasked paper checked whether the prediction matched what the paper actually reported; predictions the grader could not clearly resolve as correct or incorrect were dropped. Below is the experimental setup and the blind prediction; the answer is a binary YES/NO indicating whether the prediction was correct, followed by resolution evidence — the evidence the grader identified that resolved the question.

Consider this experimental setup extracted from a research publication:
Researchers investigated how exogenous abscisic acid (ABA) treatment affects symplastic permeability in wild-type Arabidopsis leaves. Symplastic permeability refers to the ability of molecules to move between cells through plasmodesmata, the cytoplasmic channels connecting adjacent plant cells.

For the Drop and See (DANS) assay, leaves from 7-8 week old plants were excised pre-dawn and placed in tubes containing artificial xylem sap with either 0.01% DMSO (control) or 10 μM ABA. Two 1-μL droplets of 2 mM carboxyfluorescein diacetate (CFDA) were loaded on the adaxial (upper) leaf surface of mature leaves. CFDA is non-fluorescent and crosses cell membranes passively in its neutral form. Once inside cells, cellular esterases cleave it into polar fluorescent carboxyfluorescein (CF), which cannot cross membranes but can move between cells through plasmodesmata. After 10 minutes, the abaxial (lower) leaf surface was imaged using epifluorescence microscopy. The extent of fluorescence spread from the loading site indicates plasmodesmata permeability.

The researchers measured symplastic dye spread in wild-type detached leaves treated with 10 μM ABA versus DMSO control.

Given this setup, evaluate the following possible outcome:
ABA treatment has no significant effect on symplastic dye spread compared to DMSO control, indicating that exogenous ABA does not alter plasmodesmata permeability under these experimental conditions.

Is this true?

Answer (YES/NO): NO